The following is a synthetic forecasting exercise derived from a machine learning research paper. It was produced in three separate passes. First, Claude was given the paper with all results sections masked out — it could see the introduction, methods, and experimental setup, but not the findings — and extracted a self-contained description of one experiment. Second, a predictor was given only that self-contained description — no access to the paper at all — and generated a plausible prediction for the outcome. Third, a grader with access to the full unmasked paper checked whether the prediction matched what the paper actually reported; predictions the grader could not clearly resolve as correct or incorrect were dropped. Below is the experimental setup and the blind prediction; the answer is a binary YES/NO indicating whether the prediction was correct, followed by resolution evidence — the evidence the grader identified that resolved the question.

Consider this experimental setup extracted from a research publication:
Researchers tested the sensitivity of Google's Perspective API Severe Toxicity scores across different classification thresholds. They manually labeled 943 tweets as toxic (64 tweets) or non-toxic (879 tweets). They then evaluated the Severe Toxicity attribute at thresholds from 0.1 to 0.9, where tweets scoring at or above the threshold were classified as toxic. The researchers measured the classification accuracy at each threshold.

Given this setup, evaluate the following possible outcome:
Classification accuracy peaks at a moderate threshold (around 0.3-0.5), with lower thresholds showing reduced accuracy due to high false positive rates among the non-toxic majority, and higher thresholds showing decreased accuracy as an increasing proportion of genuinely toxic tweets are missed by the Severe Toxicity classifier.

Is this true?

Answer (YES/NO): NO